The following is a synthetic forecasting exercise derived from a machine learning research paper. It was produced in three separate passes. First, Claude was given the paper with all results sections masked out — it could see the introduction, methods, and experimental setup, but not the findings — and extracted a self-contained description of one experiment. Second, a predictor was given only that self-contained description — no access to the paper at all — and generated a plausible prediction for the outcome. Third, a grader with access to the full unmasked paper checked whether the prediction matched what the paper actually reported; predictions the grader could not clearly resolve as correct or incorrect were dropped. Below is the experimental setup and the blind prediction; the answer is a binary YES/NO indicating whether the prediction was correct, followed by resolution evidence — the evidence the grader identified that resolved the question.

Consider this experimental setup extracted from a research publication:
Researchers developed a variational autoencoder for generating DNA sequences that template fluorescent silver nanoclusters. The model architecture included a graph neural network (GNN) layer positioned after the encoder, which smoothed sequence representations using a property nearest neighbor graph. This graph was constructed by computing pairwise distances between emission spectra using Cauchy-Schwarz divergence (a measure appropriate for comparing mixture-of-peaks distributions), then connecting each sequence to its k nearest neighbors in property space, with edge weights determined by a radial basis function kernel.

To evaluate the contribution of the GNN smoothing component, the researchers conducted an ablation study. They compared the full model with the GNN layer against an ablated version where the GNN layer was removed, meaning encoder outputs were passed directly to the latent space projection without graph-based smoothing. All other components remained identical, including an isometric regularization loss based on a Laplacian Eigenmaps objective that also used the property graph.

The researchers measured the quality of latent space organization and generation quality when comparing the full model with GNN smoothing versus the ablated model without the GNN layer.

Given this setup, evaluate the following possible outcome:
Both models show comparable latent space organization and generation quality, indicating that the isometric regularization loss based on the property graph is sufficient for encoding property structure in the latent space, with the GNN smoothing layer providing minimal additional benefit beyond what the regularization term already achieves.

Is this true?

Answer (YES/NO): NO